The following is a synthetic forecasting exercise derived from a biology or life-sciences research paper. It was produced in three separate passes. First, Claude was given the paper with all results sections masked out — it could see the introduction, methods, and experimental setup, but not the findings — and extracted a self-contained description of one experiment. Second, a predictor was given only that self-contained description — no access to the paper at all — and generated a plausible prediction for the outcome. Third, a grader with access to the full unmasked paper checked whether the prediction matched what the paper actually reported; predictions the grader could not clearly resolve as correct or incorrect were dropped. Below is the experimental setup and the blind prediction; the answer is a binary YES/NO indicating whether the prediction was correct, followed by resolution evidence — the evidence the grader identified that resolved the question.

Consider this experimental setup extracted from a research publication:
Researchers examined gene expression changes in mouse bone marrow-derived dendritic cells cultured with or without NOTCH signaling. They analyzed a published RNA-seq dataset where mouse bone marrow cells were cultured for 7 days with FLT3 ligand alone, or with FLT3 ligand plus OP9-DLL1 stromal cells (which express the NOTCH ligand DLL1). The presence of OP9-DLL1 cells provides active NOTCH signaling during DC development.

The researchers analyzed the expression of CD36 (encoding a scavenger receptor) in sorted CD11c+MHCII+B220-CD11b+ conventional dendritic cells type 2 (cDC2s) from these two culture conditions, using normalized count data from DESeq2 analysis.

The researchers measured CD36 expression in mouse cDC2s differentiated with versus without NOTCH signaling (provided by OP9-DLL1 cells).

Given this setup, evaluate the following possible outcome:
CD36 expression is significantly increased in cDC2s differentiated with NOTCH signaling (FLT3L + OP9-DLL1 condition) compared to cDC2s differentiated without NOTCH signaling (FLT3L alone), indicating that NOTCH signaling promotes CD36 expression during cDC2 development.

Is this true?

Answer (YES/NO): NO